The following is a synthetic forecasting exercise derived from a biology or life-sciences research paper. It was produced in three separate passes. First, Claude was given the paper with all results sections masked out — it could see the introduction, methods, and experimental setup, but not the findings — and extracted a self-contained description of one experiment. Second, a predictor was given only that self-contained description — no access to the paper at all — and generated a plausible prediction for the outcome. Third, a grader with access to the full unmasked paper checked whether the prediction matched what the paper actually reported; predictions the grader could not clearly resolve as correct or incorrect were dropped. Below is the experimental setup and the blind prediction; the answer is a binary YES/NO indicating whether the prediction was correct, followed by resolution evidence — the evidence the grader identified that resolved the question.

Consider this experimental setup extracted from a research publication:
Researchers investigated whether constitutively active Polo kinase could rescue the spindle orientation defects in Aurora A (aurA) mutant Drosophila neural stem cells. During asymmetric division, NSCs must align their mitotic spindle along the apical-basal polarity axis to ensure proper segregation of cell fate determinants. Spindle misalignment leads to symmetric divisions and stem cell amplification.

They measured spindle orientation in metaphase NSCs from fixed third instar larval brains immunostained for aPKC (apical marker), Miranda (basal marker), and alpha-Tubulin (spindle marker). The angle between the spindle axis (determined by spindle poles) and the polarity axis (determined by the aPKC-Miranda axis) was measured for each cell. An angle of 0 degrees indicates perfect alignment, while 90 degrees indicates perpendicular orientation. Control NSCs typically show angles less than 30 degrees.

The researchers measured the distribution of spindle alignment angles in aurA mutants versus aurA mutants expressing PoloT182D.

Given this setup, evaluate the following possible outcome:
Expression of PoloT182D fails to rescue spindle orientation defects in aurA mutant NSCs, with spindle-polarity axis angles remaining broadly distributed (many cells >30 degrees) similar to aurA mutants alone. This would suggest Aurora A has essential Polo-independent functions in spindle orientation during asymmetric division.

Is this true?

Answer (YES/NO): NO